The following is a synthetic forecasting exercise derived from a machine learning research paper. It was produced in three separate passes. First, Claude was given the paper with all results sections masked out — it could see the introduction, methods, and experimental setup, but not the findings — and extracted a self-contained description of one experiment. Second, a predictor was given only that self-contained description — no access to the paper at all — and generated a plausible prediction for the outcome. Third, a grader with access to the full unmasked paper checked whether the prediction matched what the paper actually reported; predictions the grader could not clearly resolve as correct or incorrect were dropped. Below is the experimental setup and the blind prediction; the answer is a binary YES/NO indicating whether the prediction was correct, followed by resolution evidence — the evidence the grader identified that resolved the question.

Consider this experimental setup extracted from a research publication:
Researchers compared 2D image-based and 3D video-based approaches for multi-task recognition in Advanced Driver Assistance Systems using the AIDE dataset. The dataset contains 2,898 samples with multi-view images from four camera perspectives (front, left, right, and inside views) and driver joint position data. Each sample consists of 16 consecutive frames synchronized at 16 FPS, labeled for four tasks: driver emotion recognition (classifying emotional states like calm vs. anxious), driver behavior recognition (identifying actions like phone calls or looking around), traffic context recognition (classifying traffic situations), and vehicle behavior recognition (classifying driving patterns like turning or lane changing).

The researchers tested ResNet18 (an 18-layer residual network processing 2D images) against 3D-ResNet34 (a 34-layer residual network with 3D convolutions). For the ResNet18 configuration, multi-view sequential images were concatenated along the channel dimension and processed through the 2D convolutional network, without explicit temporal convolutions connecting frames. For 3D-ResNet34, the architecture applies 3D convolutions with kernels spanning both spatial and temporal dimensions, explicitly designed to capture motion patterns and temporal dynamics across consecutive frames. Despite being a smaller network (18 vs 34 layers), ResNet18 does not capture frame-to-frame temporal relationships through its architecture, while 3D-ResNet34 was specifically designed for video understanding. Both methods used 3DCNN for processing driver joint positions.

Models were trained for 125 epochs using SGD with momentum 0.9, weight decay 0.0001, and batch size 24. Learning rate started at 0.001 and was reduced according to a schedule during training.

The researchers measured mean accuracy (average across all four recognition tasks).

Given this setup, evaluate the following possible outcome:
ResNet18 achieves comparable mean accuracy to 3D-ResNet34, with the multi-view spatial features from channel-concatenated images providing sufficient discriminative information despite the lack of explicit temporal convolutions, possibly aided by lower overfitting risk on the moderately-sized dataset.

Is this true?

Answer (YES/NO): YES